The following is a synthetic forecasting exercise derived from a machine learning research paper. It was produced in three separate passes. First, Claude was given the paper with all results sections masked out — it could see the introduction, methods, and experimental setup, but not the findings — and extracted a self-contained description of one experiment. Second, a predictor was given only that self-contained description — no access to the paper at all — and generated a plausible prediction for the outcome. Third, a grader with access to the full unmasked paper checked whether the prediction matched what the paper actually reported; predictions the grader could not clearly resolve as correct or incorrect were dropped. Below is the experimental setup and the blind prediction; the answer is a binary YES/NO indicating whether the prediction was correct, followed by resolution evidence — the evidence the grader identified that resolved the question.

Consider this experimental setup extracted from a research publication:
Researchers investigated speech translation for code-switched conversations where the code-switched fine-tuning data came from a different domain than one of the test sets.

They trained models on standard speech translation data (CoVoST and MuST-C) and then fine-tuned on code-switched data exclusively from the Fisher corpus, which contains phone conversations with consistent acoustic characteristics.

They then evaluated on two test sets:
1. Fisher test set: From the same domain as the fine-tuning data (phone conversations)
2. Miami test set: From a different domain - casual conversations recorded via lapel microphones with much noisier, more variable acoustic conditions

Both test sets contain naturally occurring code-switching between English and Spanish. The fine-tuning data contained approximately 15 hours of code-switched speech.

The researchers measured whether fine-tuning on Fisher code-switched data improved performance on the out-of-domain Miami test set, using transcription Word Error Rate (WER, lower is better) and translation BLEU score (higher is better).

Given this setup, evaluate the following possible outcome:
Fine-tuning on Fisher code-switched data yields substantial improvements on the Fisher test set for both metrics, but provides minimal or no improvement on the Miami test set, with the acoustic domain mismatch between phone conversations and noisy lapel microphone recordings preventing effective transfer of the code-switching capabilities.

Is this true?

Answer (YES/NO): NO